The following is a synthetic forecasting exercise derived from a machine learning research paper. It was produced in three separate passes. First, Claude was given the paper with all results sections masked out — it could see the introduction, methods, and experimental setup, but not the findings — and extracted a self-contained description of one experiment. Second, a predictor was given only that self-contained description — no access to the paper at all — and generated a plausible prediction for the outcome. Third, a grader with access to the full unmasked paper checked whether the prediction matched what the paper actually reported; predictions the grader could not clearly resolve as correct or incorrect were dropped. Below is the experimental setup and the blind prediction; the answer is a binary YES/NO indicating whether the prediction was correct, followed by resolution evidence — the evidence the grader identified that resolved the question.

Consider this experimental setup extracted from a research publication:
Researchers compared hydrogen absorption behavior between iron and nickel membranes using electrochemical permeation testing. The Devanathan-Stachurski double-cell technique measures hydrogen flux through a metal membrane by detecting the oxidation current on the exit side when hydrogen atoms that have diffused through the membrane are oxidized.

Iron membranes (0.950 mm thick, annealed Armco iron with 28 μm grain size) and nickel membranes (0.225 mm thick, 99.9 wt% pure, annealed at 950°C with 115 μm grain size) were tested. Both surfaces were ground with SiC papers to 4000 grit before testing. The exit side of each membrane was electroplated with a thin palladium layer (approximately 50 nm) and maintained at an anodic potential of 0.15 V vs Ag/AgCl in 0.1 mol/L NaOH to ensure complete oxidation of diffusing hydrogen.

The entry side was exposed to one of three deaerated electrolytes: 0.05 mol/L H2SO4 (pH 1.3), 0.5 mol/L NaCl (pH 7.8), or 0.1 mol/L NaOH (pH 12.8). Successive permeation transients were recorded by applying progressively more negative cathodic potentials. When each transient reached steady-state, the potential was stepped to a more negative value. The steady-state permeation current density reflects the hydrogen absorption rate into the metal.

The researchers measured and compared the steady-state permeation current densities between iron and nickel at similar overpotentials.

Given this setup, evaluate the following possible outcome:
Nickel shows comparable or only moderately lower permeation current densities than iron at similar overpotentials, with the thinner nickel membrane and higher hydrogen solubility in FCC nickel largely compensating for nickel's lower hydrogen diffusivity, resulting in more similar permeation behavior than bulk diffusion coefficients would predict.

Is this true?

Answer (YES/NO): NO